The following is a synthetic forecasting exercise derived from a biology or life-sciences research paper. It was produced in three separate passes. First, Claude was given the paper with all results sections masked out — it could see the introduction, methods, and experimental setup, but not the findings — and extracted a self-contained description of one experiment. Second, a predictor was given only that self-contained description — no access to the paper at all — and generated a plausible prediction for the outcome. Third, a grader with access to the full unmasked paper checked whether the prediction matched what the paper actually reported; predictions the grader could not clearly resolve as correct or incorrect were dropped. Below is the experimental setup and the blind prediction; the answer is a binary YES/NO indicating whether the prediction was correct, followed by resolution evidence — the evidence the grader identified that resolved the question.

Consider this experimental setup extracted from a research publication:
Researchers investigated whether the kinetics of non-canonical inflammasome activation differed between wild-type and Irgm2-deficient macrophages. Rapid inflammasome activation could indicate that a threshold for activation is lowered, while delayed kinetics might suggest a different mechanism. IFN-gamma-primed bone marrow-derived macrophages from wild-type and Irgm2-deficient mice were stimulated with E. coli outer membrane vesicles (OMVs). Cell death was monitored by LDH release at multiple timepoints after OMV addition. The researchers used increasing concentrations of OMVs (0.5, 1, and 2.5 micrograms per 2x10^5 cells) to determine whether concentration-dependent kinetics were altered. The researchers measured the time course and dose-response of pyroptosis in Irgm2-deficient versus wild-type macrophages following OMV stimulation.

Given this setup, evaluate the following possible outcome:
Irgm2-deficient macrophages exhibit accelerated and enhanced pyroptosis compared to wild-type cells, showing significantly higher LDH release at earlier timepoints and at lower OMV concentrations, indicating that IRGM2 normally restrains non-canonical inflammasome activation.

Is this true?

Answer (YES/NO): YES